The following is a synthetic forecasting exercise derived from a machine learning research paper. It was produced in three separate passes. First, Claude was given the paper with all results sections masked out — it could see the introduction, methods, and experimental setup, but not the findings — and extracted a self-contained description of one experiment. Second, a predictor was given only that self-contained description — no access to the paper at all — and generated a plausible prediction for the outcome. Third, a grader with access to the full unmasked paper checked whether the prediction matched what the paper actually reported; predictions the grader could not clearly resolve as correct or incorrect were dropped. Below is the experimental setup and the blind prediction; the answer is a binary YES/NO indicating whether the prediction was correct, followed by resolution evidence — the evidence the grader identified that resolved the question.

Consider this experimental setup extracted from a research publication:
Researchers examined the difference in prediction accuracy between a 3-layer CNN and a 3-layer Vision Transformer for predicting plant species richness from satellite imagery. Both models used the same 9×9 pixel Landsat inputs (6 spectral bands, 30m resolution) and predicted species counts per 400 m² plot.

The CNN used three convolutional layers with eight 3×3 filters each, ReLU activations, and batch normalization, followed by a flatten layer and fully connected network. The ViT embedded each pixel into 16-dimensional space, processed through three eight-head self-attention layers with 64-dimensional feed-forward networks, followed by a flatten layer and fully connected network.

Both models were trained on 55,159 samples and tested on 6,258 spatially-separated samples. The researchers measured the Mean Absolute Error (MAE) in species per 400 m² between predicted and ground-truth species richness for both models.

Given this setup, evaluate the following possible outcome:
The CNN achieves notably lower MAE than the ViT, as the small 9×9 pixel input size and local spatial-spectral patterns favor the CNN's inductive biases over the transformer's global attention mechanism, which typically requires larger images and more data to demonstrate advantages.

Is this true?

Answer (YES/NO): NO